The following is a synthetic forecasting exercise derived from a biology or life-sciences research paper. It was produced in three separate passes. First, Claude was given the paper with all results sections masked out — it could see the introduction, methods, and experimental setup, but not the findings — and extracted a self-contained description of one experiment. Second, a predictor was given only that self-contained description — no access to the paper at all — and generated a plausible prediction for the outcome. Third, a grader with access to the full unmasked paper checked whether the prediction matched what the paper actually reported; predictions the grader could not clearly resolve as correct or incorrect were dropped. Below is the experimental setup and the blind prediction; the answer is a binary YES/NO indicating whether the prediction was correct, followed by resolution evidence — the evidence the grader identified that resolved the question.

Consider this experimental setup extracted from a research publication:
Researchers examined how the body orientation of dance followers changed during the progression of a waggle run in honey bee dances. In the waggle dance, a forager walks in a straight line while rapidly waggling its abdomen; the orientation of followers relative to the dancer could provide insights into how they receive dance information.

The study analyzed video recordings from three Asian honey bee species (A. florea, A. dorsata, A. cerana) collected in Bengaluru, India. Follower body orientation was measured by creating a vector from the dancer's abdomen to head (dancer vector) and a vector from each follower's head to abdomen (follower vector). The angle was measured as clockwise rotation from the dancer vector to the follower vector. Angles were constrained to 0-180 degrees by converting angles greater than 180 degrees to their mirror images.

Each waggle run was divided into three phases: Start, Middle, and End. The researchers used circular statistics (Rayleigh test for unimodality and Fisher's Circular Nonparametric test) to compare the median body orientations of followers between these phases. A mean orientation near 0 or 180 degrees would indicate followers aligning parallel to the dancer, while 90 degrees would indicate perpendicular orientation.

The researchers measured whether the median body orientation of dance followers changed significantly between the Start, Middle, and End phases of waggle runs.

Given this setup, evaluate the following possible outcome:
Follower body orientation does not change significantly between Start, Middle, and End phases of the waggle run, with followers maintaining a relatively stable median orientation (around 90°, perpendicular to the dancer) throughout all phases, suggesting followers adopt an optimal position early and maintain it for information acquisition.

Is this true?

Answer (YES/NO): NO